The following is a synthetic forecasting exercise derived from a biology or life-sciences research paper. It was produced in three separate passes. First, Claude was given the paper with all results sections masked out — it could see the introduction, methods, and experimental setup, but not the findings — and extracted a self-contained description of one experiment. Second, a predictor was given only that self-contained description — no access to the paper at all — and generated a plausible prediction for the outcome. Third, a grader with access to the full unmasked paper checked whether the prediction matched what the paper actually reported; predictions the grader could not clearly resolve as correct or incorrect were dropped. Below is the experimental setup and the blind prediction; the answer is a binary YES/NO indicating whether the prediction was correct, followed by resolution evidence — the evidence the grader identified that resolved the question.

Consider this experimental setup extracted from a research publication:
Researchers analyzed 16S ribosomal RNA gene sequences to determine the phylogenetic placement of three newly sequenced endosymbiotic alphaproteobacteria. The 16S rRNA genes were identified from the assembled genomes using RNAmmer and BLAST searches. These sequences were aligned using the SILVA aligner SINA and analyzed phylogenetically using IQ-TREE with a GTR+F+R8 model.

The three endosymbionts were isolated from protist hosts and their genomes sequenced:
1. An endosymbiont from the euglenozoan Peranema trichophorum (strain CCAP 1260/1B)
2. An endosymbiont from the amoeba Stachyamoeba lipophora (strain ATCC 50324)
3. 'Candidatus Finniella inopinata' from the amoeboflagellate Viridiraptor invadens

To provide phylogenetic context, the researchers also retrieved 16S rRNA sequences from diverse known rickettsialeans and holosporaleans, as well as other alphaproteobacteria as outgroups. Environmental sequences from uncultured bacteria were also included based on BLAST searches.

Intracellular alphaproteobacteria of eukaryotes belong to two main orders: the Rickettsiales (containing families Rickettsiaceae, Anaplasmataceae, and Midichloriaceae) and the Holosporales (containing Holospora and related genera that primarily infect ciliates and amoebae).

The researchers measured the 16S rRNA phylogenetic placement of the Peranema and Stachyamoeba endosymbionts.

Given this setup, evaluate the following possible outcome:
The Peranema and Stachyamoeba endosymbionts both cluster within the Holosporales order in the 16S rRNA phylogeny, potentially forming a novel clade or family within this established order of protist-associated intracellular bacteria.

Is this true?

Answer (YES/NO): NO